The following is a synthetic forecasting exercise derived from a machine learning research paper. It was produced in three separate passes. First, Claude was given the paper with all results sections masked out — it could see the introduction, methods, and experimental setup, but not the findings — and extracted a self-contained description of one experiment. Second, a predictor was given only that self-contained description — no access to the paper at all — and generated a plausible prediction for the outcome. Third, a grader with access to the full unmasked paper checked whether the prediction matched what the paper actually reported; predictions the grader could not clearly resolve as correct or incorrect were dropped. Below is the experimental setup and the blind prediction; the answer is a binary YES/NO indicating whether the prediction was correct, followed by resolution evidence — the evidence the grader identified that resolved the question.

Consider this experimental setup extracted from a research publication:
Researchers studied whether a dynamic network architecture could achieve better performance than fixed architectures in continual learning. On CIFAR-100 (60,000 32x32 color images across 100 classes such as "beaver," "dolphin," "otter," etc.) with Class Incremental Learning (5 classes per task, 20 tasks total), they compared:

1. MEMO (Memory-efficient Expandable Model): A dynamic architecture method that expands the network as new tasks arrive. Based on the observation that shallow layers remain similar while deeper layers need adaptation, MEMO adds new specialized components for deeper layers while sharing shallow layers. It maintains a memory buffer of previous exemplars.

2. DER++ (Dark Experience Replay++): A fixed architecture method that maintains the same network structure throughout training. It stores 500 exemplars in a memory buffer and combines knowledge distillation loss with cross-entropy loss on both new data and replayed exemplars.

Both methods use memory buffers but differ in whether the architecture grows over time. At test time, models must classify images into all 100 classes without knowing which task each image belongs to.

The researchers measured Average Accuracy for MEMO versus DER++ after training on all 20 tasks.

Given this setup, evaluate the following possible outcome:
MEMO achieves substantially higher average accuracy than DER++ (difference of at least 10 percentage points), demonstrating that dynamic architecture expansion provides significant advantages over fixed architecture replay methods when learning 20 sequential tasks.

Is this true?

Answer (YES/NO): NO